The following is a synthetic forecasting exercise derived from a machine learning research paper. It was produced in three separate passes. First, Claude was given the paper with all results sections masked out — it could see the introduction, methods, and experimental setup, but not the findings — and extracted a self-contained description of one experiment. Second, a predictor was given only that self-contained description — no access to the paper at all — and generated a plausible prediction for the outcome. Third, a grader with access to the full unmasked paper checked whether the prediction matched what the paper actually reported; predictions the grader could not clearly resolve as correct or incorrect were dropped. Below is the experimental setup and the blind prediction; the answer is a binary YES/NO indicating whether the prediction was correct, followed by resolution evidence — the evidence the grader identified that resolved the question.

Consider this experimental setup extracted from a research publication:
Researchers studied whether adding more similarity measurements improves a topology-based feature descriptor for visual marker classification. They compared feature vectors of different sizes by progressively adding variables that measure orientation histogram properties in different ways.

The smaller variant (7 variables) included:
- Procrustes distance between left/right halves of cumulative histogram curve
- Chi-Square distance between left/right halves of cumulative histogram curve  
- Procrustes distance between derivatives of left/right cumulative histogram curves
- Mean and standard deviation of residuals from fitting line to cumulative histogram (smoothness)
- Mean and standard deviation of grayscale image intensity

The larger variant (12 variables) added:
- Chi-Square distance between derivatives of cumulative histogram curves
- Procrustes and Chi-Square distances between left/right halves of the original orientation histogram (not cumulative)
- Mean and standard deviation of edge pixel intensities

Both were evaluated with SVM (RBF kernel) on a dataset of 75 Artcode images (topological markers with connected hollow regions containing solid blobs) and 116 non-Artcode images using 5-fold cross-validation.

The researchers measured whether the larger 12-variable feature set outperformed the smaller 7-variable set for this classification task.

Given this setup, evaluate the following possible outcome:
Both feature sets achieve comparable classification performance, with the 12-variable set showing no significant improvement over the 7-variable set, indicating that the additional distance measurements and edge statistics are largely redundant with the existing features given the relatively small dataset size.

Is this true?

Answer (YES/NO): NO